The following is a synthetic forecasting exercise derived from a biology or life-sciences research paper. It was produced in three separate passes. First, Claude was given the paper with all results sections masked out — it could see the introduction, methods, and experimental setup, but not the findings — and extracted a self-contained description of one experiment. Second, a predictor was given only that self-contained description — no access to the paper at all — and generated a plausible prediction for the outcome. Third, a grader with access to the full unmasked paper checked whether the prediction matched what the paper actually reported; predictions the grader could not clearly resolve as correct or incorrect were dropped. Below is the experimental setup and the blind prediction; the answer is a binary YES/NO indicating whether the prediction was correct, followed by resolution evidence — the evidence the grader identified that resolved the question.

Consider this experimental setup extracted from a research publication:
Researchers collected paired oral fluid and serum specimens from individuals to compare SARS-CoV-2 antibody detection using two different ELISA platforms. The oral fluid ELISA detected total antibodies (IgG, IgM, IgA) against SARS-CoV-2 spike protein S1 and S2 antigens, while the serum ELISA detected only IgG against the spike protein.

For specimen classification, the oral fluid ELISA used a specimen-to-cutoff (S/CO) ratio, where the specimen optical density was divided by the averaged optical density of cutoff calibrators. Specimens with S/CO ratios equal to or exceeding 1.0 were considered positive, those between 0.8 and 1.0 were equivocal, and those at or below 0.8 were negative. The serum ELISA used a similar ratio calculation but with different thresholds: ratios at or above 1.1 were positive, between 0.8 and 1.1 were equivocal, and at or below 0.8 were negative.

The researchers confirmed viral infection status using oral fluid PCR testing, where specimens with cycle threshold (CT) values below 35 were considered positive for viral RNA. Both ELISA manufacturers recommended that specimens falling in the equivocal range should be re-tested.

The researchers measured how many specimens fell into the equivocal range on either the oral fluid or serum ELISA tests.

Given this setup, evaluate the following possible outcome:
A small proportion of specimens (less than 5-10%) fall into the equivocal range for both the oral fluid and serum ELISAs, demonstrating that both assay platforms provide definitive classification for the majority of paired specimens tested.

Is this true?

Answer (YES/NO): NO